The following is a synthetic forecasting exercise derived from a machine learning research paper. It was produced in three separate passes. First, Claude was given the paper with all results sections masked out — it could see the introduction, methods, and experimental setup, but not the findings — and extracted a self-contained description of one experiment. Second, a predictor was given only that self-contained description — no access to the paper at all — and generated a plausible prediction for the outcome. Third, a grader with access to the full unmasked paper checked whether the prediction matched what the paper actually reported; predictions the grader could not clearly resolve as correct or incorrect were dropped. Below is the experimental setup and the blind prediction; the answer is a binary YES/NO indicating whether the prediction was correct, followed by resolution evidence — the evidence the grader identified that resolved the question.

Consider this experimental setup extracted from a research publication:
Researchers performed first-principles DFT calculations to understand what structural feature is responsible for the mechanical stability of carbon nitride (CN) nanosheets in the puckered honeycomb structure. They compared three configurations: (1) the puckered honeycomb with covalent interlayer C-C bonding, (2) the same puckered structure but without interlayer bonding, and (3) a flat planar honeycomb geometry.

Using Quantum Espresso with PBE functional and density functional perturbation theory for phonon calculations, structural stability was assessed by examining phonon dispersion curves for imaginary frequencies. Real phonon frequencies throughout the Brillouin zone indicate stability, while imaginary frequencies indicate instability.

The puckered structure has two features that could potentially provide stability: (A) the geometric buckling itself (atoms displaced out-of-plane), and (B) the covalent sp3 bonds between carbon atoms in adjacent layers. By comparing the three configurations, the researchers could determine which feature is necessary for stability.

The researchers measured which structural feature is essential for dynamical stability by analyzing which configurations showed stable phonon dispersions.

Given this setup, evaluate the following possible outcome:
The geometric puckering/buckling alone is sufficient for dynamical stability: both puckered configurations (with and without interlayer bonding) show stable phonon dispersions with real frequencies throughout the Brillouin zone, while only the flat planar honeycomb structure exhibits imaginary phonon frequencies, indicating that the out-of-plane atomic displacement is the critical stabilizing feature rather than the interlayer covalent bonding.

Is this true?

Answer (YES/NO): NO